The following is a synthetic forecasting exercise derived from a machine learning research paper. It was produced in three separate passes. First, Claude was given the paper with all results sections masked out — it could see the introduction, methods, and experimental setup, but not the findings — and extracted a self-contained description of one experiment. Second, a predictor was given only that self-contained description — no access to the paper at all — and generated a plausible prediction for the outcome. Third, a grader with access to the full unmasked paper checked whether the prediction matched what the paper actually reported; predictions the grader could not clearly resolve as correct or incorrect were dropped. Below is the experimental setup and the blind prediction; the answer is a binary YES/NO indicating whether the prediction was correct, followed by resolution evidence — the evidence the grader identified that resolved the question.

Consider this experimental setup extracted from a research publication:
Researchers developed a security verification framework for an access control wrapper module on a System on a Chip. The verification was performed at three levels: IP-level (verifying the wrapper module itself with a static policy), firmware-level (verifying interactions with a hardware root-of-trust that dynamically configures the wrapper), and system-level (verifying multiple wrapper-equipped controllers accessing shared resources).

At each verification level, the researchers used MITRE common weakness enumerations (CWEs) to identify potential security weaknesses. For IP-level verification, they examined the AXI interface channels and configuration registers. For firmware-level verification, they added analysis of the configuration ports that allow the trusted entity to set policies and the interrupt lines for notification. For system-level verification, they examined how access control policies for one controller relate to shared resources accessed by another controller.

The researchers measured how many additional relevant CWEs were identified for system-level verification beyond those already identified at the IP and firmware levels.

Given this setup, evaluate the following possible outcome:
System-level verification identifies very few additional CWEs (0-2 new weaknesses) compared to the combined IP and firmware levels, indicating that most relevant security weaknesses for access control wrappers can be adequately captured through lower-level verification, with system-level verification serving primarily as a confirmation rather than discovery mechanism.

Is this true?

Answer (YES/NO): NO